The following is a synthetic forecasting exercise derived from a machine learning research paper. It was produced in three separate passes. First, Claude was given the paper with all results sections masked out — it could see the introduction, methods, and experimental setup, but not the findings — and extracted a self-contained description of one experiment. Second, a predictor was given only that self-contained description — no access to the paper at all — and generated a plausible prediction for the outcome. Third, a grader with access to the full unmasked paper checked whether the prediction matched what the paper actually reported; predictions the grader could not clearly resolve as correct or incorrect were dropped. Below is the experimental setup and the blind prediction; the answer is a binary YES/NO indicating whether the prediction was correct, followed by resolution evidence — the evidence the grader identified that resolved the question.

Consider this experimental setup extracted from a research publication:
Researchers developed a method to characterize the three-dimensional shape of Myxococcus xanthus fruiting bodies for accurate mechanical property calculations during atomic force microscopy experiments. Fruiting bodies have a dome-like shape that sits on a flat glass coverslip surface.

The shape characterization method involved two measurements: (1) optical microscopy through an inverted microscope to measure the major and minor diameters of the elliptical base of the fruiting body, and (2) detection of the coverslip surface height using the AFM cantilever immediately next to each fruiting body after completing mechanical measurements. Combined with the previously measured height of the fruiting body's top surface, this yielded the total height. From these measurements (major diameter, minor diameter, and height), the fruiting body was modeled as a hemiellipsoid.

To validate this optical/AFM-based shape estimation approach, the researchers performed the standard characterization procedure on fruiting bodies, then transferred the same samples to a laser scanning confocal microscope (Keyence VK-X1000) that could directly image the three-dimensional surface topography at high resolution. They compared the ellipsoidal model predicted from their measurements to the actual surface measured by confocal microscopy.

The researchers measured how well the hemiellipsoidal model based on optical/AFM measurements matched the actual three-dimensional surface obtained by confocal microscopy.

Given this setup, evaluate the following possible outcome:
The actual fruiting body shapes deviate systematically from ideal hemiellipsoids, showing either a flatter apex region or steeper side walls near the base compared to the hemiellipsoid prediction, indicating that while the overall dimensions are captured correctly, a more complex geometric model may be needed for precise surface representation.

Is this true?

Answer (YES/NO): NO